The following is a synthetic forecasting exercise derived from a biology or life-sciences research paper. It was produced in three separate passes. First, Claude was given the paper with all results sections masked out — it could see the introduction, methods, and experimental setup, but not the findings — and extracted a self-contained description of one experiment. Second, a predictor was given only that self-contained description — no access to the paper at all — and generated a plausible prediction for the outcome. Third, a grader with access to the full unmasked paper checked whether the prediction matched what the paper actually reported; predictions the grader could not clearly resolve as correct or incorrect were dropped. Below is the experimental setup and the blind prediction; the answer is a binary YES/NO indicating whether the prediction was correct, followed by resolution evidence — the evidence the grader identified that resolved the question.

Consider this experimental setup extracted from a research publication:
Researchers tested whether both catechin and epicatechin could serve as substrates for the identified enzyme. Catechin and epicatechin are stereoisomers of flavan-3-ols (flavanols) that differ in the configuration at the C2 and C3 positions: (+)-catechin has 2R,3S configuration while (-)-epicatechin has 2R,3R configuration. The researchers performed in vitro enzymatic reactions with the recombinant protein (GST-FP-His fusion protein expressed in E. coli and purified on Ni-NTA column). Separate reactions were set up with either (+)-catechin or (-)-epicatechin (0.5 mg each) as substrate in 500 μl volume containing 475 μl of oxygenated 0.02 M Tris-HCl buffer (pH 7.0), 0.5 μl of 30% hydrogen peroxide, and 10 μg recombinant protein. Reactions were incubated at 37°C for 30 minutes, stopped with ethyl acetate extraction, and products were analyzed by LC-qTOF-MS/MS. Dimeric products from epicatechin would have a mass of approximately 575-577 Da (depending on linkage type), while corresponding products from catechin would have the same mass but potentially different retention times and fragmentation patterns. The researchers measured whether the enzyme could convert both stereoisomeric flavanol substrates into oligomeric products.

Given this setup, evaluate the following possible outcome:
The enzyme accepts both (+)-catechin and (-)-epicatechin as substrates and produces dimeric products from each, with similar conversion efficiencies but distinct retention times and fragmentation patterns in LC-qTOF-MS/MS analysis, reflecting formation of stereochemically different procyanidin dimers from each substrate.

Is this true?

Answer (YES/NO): NO